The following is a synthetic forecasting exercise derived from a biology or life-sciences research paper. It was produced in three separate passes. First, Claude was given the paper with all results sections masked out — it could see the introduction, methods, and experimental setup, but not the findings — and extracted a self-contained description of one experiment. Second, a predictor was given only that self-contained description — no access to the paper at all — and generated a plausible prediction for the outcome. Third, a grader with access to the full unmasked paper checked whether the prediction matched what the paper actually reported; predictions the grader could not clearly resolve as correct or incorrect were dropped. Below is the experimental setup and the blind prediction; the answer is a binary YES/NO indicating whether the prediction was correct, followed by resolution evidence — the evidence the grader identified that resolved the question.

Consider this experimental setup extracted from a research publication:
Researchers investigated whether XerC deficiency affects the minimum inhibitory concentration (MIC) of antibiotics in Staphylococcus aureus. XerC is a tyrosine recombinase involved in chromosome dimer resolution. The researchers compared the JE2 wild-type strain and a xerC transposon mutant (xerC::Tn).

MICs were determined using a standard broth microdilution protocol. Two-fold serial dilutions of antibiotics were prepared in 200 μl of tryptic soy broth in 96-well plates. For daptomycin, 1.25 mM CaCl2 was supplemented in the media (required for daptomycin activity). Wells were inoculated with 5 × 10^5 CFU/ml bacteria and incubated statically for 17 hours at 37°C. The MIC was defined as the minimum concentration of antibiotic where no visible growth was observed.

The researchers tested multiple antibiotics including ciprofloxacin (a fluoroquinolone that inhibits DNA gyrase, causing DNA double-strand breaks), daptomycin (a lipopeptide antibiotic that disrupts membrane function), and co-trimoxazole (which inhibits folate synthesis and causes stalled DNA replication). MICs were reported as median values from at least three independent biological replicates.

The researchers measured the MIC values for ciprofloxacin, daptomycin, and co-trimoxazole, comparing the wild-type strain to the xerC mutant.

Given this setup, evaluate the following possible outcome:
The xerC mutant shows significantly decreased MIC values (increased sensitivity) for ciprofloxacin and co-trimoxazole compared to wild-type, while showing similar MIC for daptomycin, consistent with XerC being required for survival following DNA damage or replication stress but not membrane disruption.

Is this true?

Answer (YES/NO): YES